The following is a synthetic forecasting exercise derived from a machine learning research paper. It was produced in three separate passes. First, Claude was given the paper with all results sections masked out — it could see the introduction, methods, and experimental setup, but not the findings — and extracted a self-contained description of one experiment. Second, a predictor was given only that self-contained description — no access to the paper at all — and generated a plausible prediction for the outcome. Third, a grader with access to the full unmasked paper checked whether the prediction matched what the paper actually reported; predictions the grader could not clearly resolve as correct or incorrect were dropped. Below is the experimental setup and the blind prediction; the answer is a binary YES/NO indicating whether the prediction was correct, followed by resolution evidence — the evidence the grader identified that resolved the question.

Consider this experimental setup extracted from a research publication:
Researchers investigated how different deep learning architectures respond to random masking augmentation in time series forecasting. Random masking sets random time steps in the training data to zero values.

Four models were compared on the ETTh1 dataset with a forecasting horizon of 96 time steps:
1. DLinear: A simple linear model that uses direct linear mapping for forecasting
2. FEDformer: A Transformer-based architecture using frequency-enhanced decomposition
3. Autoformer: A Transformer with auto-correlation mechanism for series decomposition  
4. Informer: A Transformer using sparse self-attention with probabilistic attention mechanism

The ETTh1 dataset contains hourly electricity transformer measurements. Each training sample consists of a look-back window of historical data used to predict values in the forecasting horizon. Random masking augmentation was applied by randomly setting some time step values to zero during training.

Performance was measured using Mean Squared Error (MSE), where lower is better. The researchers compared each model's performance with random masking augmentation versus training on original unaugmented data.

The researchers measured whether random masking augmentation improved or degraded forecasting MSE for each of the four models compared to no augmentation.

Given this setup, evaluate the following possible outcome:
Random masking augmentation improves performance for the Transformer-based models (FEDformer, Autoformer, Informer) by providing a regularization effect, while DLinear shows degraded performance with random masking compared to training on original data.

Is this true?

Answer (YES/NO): NO